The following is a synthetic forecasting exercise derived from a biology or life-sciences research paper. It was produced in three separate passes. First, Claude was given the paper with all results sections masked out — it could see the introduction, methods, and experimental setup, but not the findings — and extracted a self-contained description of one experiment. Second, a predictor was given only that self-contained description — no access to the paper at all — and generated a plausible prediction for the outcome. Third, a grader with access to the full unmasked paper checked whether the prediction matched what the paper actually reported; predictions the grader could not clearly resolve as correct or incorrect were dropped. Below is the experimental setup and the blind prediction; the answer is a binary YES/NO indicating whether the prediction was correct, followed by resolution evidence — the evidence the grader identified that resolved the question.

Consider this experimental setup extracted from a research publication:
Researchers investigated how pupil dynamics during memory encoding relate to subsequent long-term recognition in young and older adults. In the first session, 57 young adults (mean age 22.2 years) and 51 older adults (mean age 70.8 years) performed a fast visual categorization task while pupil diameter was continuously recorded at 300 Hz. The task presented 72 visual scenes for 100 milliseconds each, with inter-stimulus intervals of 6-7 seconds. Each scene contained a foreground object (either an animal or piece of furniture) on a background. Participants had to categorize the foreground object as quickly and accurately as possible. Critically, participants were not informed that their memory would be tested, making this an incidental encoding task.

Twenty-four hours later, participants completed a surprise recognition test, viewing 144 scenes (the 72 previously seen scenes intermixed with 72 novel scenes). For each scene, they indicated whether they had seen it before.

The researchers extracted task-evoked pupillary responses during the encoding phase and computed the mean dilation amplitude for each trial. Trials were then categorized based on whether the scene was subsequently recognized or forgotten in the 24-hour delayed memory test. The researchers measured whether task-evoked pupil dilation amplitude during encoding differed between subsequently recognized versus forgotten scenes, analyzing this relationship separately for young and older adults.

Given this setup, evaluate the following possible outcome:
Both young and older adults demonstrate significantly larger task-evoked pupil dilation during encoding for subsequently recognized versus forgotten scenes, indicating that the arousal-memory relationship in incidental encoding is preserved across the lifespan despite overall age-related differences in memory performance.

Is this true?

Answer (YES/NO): NO